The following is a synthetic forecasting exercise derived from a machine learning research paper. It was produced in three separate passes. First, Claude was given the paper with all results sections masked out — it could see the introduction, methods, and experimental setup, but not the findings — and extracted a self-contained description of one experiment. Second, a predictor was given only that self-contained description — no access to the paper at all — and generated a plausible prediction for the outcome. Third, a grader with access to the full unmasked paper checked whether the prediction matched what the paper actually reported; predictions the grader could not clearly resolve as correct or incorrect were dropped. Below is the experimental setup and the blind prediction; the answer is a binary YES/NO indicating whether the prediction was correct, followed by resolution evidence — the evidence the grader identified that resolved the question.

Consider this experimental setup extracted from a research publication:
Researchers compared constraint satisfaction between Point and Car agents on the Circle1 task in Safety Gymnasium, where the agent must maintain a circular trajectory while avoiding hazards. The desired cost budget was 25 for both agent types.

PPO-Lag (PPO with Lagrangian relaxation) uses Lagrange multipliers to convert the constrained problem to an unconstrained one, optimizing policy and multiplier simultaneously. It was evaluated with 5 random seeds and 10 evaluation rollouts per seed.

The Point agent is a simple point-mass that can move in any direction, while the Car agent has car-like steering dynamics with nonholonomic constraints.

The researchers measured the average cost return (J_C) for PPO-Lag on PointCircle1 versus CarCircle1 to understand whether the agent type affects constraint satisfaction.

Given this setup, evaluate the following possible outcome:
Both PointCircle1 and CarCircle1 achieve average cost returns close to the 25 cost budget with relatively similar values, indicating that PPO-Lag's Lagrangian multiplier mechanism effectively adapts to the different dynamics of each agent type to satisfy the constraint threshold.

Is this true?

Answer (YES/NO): NO